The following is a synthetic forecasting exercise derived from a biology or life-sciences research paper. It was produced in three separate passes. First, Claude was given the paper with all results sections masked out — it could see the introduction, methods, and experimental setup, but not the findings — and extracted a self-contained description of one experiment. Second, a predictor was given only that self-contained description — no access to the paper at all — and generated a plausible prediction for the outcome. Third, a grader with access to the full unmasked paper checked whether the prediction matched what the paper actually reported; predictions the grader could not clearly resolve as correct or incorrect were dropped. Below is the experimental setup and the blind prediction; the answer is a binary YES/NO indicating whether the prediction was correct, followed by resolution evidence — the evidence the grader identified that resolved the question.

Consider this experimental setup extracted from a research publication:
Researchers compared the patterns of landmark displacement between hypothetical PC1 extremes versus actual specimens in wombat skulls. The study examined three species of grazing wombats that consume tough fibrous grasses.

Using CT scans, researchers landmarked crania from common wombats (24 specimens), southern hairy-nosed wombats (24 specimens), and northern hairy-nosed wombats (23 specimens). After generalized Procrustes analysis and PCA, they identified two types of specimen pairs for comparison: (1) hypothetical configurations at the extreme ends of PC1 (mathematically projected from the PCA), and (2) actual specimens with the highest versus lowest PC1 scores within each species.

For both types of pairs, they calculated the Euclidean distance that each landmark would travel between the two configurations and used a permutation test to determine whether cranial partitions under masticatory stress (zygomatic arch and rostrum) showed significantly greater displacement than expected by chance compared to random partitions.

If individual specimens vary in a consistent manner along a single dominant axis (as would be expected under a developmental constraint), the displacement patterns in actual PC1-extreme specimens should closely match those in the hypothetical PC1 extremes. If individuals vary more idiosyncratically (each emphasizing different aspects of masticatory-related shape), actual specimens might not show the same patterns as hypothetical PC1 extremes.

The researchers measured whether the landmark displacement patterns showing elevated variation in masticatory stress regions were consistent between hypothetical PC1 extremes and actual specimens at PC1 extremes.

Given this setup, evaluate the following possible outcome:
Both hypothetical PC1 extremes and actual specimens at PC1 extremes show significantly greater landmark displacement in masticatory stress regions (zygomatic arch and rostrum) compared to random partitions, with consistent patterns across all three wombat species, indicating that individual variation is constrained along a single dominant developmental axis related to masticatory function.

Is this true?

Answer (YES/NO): NO